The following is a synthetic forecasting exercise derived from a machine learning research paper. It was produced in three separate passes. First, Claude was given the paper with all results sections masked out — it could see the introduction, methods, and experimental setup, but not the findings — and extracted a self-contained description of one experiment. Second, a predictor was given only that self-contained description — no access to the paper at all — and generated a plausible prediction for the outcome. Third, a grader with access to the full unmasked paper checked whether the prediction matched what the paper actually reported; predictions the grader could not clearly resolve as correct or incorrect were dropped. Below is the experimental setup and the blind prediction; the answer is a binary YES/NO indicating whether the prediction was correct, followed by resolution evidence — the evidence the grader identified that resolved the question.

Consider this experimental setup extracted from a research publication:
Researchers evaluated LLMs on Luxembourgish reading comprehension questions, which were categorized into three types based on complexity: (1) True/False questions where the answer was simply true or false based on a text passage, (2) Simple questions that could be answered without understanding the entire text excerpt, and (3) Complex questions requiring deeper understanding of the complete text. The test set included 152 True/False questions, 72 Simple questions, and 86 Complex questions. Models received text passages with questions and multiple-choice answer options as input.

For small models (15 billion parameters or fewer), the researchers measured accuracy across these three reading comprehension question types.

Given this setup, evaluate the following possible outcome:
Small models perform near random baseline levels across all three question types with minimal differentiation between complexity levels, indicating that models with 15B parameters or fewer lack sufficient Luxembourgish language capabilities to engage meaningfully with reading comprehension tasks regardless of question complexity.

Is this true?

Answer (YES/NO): NO